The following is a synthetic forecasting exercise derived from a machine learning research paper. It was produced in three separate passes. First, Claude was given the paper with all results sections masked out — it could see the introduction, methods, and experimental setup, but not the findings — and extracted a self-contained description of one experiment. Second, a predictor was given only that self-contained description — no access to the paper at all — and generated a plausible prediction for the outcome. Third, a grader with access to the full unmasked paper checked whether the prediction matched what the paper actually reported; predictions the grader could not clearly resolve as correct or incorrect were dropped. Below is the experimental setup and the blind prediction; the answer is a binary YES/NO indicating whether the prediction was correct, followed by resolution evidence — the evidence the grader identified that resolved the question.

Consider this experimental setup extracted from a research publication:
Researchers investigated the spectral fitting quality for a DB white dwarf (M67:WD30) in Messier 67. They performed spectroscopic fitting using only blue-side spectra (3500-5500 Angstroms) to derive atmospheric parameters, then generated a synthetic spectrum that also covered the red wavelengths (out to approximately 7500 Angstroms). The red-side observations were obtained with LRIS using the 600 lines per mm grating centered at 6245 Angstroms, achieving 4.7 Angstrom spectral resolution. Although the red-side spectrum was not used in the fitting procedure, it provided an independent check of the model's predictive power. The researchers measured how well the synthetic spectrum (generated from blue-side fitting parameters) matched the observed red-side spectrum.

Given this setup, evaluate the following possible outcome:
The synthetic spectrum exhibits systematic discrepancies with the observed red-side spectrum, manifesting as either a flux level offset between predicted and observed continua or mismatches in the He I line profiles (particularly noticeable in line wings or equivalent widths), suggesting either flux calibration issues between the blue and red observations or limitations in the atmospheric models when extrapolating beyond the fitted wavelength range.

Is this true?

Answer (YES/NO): NO